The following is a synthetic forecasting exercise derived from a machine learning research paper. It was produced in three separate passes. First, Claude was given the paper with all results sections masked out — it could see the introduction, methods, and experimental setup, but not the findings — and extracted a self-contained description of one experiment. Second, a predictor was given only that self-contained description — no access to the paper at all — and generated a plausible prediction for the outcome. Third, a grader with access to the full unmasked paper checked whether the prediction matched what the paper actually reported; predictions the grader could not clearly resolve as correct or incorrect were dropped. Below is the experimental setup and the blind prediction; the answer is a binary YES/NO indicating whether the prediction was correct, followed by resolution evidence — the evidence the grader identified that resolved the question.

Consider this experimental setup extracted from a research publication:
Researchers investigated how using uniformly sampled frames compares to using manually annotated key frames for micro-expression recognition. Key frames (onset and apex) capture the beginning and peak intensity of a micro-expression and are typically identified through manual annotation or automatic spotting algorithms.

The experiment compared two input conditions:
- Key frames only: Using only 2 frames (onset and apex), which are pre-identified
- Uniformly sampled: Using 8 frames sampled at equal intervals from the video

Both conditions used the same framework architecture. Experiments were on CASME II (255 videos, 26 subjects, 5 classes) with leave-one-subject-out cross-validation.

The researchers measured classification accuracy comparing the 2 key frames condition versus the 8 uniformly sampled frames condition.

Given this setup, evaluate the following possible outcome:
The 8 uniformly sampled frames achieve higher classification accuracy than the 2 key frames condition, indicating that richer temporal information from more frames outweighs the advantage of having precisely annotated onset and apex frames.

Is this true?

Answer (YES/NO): NO